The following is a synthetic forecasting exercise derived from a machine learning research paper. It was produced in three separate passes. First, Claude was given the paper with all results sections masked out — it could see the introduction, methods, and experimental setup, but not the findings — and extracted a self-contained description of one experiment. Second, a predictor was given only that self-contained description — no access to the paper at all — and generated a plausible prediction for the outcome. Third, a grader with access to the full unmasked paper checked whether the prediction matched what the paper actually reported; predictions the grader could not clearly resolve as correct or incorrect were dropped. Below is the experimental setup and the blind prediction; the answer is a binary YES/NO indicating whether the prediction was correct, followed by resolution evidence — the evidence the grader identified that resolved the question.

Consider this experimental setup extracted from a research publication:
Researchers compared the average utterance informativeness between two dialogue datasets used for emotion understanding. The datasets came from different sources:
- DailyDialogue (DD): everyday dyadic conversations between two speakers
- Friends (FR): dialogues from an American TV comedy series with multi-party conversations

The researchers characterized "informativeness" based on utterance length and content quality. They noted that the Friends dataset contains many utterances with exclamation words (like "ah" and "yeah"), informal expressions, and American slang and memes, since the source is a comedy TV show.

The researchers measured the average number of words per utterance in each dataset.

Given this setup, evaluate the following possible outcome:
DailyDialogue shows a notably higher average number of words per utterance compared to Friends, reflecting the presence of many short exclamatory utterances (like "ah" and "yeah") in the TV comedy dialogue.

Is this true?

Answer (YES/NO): YES